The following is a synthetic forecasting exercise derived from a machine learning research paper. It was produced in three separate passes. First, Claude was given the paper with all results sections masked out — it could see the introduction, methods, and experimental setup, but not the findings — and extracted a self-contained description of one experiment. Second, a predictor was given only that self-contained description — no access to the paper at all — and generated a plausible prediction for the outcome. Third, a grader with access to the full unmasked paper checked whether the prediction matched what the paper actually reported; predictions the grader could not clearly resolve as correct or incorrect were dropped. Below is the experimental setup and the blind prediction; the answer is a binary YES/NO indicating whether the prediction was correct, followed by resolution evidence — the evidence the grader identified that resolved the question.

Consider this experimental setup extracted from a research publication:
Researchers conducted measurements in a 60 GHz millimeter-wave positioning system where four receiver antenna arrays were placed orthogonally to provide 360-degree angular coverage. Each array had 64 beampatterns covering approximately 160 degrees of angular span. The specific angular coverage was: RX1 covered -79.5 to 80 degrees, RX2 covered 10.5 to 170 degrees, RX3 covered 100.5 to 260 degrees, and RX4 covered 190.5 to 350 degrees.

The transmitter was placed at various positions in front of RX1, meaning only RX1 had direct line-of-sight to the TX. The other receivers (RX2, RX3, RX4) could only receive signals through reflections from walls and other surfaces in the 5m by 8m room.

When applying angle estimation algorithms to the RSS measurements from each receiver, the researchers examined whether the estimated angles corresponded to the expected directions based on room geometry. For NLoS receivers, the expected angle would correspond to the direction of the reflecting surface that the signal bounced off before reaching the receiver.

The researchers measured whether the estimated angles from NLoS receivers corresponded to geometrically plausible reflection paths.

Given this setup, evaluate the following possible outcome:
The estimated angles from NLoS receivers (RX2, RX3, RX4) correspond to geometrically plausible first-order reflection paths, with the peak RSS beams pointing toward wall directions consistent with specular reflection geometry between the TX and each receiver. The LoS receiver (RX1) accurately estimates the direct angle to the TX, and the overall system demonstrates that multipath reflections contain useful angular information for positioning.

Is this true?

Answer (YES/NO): NO